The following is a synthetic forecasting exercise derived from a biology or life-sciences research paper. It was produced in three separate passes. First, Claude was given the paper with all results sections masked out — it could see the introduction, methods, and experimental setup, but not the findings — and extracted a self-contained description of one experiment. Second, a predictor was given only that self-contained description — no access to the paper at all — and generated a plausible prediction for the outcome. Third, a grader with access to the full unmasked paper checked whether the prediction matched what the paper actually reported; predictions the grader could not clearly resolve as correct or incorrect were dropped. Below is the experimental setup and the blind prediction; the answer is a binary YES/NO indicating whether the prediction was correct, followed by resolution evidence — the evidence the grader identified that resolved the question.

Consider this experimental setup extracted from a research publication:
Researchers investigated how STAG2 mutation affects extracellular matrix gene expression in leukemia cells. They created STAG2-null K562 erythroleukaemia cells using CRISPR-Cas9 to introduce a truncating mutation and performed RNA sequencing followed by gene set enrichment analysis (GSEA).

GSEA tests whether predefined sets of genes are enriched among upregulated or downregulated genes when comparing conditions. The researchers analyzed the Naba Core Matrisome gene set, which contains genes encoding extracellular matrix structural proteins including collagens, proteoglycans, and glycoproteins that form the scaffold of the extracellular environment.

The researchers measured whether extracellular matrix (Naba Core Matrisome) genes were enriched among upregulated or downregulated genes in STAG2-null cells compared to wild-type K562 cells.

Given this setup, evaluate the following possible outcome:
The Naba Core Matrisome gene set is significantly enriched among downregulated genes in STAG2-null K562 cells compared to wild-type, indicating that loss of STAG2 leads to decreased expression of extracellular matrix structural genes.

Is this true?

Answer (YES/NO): NO